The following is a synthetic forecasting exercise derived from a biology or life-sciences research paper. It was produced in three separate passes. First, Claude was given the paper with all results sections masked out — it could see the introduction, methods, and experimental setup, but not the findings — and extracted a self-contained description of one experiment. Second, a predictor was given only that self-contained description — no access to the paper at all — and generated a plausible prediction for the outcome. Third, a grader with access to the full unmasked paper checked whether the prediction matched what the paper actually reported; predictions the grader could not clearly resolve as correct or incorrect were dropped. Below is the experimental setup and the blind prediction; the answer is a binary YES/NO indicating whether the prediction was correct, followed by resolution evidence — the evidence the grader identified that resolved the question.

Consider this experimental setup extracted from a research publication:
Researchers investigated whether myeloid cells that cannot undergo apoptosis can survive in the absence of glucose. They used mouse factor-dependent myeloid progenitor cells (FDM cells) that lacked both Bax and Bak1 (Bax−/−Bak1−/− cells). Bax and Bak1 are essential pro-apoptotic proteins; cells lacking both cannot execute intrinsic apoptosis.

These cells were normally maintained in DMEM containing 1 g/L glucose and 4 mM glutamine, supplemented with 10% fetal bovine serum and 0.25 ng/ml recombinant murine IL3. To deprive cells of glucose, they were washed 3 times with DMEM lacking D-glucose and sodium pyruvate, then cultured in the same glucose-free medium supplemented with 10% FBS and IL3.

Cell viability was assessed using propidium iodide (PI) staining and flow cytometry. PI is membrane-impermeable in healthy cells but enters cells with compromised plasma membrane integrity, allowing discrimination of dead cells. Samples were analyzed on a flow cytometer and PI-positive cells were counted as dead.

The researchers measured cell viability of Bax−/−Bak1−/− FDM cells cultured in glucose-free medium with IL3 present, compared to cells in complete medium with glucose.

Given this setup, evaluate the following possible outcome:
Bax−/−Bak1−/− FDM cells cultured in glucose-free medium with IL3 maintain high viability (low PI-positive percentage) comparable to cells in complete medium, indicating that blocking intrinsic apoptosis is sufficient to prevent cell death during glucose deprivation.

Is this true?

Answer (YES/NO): YES